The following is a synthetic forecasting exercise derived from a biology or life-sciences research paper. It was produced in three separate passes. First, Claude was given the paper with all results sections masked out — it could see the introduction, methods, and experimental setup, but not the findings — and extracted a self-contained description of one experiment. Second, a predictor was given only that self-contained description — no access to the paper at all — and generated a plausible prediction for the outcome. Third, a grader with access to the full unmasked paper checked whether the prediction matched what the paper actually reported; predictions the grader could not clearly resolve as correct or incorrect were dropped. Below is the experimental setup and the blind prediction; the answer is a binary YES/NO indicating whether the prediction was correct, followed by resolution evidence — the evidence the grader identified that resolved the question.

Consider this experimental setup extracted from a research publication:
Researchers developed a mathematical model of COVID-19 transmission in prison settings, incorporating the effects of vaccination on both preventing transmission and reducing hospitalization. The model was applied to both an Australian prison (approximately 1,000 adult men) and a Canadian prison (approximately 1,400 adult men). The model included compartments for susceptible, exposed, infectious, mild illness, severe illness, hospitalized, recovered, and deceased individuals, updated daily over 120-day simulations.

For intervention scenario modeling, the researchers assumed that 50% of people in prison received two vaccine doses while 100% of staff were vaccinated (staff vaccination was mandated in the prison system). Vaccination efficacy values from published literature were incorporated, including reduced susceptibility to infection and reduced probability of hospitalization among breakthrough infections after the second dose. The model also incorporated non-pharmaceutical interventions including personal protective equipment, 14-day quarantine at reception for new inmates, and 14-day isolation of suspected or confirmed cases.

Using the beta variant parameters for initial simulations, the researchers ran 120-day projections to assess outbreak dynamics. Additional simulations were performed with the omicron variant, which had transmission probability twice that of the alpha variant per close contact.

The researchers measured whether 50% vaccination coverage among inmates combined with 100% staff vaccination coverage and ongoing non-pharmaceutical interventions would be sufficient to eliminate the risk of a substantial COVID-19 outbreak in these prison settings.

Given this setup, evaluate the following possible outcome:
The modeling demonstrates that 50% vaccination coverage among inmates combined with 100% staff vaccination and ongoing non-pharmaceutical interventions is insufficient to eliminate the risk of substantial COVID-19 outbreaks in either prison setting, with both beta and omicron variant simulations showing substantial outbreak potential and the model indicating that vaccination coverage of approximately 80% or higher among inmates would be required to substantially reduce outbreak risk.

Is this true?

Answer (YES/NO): NO